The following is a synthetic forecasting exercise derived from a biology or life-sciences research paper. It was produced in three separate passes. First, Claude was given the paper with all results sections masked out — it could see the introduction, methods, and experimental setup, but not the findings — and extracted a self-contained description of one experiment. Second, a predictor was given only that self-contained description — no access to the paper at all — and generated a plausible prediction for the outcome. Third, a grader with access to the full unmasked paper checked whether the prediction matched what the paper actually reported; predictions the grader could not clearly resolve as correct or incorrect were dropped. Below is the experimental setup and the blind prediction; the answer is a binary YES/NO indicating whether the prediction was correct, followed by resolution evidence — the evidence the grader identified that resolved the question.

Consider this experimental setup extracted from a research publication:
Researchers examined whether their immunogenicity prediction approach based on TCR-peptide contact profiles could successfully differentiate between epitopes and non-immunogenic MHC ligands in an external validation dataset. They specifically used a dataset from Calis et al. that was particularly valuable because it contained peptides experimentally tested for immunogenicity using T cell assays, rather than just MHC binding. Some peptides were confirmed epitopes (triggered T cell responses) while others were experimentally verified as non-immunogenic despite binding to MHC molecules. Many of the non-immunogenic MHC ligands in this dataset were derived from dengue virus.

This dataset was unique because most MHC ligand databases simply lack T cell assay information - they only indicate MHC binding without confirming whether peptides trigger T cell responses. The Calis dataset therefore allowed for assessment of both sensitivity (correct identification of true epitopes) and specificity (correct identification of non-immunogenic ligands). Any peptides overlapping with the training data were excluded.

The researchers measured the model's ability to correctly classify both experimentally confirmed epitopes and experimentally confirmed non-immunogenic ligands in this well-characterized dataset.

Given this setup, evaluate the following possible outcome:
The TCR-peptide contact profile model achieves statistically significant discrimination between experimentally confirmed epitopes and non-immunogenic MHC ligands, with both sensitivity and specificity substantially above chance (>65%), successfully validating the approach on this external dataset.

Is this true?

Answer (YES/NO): YES